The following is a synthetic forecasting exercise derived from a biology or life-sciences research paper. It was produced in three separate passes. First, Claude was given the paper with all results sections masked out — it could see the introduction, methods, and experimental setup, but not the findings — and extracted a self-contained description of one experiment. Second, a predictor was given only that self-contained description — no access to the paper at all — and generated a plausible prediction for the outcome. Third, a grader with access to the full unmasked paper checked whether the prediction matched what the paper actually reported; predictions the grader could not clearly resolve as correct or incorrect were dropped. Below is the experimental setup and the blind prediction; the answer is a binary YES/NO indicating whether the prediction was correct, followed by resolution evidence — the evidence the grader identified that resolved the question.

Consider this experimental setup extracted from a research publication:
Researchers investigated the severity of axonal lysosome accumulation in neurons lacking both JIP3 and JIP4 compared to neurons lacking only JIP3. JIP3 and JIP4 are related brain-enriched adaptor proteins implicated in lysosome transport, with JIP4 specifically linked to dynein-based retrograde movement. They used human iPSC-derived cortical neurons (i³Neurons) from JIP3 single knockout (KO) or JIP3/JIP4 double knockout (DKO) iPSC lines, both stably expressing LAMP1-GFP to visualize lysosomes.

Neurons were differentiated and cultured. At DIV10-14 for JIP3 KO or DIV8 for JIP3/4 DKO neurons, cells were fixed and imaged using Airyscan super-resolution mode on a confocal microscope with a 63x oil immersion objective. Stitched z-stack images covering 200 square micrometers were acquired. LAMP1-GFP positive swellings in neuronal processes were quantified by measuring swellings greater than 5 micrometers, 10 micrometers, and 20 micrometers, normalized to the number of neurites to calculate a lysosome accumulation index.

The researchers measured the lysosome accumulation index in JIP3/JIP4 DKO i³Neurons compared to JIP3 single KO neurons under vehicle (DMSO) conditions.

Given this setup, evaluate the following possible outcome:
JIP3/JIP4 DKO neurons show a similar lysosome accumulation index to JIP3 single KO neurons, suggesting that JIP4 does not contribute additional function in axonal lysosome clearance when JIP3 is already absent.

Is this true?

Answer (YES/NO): NO